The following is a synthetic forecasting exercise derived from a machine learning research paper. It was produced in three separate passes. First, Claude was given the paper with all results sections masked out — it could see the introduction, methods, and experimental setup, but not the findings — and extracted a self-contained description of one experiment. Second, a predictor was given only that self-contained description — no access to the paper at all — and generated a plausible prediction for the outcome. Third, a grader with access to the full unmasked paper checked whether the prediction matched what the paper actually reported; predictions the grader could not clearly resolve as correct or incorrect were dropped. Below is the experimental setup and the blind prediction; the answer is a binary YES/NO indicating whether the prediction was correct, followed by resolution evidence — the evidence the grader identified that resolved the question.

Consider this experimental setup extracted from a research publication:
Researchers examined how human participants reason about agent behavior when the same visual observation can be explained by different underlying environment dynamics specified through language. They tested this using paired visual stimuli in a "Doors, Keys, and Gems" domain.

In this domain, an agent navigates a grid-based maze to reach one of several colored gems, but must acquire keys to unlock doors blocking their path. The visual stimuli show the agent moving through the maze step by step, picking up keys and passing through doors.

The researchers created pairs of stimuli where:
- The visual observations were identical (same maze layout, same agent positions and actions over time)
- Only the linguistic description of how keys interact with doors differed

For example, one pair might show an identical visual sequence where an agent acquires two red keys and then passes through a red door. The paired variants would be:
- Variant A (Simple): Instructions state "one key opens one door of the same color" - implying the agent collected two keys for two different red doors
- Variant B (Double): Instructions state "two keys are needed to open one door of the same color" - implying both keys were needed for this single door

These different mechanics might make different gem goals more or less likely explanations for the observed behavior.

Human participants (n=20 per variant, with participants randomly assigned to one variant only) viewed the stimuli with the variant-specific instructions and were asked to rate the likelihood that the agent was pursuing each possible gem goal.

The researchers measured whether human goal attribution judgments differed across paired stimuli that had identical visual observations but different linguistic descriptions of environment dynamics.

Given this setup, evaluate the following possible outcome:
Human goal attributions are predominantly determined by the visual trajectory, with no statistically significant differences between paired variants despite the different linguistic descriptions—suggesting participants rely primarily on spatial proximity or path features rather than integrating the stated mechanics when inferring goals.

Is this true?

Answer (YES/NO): NO